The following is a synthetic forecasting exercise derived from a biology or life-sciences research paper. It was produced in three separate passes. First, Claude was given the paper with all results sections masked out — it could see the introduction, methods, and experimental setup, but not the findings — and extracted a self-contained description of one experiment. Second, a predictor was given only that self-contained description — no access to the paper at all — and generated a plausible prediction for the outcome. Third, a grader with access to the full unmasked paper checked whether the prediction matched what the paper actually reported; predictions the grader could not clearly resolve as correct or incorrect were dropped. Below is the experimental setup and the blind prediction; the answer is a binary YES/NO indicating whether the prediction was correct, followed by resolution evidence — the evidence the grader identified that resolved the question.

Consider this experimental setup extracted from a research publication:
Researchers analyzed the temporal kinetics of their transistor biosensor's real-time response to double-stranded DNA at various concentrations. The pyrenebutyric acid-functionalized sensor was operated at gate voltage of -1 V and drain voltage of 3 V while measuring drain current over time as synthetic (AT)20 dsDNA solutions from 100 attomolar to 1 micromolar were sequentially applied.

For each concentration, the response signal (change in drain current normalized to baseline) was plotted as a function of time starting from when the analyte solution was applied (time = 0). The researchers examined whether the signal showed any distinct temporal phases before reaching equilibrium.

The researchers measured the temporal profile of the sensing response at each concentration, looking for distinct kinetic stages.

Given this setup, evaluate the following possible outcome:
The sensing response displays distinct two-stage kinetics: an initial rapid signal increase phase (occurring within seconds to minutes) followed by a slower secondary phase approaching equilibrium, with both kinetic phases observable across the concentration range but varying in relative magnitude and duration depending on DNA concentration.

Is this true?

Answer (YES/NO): NO